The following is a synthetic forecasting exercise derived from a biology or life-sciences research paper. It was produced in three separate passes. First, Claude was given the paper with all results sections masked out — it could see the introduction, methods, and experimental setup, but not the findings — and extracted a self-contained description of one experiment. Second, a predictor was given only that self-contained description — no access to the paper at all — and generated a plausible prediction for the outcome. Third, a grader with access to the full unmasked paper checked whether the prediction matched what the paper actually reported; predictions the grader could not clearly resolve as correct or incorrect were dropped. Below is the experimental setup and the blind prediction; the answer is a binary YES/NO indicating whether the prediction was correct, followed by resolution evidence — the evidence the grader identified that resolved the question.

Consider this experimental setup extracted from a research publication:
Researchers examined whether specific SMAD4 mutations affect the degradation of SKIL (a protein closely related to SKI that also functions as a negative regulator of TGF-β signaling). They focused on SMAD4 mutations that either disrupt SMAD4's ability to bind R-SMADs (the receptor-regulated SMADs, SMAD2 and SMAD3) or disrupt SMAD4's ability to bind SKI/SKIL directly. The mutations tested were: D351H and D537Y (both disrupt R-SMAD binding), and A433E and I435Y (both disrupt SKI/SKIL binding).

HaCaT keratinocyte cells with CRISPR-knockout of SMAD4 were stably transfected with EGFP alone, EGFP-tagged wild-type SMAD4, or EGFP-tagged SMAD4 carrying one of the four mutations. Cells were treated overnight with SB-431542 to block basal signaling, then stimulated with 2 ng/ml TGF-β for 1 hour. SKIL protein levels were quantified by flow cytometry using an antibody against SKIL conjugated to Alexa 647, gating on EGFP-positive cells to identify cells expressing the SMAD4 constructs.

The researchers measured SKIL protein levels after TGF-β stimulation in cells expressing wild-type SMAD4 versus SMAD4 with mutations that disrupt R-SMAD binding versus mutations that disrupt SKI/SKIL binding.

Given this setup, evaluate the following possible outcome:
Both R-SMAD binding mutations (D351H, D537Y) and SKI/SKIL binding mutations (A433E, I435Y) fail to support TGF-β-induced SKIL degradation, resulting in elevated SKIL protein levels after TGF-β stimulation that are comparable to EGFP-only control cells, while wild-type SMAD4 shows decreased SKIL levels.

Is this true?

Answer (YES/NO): YES